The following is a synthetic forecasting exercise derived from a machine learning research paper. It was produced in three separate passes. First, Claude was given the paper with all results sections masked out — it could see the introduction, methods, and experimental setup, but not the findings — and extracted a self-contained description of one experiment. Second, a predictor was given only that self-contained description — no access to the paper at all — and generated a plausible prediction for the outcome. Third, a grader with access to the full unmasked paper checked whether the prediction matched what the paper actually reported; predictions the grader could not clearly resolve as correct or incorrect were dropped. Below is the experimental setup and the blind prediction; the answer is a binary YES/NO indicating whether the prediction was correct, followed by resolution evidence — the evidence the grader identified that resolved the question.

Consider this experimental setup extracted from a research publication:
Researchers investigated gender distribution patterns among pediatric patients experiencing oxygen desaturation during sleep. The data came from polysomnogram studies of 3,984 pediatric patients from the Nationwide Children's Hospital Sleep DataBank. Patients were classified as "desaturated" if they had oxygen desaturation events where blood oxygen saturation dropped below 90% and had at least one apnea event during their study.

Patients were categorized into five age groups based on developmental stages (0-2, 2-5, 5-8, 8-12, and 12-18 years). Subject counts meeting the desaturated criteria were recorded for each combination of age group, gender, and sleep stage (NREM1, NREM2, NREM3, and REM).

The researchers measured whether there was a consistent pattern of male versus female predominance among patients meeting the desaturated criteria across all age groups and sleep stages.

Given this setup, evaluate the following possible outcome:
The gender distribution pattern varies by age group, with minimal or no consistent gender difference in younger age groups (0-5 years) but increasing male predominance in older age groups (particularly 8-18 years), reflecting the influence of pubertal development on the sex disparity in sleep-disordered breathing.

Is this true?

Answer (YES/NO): NO